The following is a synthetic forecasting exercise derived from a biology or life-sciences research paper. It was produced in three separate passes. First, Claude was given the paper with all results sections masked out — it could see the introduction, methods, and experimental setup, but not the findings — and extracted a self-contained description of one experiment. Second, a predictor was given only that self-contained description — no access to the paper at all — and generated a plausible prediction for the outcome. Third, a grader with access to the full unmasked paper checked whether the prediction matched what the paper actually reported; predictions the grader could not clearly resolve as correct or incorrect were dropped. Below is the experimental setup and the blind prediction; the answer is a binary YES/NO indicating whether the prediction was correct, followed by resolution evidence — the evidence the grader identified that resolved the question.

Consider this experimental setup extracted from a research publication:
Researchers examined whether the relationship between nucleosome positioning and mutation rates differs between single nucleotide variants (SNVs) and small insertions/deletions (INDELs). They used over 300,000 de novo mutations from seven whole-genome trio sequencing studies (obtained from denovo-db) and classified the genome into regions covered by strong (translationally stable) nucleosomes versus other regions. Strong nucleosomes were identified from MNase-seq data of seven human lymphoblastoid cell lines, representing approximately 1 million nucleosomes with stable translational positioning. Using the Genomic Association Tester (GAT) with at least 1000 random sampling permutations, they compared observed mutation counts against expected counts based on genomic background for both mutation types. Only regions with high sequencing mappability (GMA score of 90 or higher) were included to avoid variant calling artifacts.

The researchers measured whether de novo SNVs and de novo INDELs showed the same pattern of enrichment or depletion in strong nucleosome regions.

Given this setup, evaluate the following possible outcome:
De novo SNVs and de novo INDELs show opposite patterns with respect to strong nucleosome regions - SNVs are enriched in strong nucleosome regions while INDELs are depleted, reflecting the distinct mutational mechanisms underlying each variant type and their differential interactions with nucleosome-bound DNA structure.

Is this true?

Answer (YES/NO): NO